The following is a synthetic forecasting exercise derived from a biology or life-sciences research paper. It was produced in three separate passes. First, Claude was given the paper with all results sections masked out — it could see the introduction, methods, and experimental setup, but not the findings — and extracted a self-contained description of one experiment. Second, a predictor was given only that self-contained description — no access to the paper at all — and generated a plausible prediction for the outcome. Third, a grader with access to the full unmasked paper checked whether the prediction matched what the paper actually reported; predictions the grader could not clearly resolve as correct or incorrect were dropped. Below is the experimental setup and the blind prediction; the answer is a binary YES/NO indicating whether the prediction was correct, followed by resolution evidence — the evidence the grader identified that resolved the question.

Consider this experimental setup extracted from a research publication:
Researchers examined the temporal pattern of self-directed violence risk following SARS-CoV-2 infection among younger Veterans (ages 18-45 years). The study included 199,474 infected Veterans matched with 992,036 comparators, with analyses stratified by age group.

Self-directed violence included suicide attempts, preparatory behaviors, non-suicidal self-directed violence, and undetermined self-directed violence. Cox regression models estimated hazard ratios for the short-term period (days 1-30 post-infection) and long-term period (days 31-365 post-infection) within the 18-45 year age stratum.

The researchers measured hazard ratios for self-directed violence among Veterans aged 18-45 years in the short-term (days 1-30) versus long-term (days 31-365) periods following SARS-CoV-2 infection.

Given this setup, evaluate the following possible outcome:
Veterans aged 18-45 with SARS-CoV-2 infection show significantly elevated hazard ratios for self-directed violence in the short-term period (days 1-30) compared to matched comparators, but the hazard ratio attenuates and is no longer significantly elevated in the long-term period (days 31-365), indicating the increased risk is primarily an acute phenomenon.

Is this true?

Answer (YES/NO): NO